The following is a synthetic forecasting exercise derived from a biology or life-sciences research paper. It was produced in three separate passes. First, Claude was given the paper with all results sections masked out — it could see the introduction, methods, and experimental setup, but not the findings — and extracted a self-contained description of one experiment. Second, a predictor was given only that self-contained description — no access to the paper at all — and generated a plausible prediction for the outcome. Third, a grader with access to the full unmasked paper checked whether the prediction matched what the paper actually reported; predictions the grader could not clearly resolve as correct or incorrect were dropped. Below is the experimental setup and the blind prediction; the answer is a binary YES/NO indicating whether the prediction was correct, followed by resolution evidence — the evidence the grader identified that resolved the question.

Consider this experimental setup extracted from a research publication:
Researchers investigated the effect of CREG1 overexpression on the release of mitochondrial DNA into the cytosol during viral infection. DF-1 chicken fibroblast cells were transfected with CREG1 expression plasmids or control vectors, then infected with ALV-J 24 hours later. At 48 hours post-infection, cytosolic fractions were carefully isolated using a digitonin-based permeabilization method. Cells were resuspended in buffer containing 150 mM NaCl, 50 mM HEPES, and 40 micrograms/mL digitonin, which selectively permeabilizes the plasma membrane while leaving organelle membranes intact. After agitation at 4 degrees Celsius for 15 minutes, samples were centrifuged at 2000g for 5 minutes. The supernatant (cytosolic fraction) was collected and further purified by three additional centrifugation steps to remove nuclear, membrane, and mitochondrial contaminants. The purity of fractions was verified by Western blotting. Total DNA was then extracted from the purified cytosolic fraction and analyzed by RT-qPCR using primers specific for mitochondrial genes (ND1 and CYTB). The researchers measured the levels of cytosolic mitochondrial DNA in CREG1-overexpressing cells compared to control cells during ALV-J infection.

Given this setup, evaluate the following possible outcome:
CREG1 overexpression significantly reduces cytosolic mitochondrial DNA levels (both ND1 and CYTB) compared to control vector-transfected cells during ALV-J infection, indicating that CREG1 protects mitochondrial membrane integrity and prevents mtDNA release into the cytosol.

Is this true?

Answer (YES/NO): NO